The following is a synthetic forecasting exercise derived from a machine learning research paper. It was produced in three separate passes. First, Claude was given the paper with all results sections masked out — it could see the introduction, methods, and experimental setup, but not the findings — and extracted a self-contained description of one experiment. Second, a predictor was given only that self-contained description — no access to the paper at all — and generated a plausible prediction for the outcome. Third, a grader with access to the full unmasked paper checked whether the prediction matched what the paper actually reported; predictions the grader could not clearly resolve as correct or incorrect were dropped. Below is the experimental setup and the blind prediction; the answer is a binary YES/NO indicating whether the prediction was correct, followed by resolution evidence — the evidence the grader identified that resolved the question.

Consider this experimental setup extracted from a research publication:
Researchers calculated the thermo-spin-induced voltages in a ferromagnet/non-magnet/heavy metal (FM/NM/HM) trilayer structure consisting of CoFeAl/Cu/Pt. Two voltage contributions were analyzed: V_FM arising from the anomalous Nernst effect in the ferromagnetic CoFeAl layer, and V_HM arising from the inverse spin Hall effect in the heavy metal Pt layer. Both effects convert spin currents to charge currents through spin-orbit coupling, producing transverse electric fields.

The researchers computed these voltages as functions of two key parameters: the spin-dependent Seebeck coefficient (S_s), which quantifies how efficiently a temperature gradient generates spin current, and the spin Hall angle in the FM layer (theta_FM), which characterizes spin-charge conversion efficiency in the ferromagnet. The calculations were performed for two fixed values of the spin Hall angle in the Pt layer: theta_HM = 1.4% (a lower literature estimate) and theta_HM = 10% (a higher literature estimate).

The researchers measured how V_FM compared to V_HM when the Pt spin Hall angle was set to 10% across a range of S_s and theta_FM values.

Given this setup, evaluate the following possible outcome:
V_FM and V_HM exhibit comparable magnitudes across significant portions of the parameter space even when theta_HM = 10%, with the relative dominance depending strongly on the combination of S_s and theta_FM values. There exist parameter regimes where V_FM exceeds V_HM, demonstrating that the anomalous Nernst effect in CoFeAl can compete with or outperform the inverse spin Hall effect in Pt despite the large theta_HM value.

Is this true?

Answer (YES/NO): NO